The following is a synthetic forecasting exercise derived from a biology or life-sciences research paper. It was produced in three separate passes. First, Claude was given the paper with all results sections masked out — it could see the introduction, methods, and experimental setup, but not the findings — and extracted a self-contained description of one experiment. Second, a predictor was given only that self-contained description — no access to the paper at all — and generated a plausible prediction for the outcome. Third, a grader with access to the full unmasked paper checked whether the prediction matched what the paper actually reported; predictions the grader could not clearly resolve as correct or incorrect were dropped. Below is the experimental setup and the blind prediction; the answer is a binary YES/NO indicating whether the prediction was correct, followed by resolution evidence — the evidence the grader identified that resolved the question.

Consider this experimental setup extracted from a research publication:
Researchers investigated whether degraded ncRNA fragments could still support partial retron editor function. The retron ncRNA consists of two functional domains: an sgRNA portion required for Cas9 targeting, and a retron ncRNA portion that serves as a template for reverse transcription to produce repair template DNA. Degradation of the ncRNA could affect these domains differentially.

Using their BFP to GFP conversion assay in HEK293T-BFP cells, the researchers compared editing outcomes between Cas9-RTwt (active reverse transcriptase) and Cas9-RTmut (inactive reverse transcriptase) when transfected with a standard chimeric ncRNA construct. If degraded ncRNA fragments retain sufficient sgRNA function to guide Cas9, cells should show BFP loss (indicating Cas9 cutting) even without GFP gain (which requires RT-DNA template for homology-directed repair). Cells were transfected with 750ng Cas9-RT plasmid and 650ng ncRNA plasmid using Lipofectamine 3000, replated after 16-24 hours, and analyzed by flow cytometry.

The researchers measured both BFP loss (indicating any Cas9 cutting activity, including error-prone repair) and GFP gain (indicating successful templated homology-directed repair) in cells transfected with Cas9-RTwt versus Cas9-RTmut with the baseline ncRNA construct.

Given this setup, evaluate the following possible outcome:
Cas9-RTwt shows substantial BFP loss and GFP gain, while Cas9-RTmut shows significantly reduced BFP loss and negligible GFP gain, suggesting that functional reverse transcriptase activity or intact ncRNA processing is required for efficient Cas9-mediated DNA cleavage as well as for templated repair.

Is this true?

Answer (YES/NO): NO